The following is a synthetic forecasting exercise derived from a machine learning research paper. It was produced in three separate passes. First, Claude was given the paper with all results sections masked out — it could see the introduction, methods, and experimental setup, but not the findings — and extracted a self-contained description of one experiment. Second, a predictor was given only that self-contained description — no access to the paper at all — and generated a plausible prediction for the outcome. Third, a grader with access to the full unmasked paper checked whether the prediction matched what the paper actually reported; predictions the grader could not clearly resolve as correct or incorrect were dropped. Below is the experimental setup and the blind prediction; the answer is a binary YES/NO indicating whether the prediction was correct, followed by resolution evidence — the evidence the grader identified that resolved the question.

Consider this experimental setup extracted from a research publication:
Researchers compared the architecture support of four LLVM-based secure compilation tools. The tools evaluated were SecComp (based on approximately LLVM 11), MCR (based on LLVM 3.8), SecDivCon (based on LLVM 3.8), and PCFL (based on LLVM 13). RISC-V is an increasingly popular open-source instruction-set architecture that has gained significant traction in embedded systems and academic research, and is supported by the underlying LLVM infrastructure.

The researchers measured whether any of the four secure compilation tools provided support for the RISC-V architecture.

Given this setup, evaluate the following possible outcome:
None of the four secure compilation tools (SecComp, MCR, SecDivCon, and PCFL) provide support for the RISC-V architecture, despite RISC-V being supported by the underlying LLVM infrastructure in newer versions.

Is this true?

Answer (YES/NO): YES